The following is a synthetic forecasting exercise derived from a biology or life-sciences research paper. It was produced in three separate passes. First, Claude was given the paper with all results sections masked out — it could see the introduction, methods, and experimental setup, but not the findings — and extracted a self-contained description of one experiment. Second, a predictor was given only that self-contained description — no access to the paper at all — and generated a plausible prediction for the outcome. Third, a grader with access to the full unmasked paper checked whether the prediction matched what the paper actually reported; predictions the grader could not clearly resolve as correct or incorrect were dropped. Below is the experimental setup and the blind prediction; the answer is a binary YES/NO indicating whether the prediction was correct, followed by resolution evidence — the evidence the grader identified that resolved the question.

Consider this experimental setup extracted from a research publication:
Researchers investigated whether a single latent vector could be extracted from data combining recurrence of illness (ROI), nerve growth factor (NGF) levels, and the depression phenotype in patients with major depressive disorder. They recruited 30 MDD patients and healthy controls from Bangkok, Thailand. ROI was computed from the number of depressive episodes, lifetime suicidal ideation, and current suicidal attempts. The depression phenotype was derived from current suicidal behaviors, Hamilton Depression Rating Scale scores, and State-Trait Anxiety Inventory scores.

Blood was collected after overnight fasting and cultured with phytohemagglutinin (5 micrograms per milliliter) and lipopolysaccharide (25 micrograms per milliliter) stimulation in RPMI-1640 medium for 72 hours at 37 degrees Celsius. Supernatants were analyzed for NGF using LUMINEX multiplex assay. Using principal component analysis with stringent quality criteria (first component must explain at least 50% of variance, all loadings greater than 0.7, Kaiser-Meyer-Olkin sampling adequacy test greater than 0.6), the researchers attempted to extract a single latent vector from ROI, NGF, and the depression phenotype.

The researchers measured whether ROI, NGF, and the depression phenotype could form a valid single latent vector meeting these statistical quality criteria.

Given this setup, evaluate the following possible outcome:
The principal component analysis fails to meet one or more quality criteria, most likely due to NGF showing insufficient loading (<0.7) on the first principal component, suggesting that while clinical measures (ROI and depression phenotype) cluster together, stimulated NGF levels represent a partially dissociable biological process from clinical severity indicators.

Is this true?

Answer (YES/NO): NO